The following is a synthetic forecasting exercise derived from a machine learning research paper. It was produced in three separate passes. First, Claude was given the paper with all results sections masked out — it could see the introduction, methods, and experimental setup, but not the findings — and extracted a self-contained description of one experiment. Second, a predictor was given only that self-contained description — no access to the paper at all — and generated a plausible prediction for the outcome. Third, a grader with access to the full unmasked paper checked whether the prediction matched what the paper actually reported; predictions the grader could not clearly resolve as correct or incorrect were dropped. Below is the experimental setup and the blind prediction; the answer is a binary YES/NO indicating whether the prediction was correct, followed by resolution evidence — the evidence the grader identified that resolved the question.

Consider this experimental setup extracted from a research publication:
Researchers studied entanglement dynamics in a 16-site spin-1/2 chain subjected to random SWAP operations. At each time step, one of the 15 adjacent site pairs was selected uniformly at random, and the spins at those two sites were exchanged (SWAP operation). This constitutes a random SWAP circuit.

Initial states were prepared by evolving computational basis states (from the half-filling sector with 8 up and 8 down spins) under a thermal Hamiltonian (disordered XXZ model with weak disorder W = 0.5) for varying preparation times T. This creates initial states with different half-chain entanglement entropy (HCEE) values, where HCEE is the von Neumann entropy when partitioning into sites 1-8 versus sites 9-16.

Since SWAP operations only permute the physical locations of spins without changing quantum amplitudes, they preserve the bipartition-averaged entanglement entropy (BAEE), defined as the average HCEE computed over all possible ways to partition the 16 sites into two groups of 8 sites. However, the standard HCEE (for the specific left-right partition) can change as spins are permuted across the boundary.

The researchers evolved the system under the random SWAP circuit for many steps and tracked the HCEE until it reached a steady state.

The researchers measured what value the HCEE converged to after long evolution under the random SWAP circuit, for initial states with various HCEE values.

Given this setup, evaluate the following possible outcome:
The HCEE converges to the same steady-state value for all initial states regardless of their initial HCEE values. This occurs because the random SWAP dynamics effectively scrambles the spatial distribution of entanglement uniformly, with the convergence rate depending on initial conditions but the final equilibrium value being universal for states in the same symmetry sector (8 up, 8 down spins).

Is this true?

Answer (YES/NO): NO